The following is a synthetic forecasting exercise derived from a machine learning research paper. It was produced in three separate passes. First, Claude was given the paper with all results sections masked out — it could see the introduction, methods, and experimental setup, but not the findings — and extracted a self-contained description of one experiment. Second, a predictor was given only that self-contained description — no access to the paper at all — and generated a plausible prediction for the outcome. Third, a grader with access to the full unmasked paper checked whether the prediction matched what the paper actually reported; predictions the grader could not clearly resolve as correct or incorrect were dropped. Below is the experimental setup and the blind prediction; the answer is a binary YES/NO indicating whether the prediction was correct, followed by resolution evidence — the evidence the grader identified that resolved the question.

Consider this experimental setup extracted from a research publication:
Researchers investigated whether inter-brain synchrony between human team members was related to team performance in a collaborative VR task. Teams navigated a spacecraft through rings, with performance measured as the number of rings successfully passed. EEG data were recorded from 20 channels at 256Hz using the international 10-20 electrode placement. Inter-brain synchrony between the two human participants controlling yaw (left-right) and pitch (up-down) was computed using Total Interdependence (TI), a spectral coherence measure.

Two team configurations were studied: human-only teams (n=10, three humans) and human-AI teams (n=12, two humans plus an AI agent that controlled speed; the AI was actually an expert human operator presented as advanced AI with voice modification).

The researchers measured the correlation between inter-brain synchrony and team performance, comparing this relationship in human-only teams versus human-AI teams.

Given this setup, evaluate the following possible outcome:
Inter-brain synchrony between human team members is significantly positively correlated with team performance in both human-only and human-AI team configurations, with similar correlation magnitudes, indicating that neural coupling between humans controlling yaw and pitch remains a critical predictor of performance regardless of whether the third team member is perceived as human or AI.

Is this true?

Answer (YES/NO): NO